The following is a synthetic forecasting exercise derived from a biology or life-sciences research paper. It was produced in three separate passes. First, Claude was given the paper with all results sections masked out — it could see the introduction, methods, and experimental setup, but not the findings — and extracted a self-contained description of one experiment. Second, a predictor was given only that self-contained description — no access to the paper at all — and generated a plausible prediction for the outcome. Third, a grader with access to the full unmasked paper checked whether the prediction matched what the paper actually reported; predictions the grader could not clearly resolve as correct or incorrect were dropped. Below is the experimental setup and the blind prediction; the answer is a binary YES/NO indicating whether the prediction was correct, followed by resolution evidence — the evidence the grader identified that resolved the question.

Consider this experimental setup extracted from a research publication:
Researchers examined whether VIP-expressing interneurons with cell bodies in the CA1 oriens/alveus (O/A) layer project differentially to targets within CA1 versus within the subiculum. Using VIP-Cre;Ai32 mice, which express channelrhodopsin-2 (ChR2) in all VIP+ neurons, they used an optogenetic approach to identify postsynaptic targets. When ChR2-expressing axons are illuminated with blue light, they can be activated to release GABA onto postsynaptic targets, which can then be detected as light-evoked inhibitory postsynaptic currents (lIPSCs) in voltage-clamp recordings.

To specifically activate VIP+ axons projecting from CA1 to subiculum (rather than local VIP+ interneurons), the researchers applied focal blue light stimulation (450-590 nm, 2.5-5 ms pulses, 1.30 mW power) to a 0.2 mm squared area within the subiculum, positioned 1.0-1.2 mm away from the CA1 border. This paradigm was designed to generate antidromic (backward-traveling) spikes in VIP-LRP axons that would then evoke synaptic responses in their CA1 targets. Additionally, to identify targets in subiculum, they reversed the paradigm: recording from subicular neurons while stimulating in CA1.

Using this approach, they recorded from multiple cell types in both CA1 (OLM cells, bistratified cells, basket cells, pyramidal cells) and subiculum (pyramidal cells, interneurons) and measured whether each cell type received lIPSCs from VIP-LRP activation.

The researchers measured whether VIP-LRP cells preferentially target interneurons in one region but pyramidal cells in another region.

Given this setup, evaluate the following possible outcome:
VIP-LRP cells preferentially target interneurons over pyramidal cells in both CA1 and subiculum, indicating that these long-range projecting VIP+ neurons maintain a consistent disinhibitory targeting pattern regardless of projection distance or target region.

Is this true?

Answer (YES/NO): NO